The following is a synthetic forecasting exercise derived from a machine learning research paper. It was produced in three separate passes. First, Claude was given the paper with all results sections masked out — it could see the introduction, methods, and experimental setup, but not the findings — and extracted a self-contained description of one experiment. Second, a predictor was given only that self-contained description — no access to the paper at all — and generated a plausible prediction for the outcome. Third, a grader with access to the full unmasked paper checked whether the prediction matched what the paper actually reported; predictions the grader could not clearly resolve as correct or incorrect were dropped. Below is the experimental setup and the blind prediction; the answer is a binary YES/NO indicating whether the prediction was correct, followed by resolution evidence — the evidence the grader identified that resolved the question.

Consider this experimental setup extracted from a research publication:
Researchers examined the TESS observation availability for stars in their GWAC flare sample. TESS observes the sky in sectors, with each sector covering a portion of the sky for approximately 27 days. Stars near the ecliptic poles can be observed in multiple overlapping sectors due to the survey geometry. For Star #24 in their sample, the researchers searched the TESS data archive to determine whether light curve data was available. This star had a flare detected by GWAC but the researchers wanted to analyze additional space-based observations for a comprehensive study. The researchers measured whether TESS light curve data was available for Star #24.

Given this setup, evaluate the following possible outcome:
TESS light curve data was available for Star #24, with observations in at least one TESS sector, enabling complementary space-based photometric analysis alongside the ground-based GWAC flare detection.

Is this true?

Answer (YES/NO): NO